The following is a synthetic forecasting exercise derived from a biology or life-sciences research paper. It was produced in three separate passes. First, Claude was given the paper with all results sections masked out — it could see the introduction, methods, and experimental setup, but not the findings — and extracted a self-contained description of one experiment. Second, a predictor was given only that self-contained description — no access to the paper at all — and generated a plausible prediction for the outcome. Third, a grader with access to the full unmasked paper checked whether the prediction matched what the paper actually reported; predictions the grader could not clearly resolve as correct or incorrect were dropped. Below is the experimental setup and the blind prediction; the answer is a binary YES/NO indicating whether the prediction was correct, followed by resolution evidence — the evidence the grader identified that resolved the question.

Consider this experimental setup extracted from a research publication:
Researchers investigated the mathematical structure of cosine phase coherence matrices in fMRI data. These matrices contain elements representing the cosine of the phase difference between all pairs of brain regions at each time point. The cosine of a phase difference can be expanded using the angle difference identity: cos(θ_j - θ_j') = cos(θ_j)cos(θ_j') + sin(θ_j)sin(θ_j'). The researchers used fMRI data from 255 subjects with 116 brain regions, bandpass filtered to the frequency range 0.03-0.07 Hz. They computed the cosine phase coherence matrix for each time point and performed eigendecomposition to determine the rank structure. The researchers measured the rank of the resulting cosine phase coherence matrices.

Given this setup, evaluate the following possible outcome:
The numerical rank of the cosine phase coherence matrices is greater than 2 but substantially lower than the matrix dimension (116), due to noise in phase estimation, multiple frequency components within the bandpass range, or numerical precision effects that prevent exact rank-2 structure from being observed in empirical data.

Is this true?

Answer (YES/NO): NO